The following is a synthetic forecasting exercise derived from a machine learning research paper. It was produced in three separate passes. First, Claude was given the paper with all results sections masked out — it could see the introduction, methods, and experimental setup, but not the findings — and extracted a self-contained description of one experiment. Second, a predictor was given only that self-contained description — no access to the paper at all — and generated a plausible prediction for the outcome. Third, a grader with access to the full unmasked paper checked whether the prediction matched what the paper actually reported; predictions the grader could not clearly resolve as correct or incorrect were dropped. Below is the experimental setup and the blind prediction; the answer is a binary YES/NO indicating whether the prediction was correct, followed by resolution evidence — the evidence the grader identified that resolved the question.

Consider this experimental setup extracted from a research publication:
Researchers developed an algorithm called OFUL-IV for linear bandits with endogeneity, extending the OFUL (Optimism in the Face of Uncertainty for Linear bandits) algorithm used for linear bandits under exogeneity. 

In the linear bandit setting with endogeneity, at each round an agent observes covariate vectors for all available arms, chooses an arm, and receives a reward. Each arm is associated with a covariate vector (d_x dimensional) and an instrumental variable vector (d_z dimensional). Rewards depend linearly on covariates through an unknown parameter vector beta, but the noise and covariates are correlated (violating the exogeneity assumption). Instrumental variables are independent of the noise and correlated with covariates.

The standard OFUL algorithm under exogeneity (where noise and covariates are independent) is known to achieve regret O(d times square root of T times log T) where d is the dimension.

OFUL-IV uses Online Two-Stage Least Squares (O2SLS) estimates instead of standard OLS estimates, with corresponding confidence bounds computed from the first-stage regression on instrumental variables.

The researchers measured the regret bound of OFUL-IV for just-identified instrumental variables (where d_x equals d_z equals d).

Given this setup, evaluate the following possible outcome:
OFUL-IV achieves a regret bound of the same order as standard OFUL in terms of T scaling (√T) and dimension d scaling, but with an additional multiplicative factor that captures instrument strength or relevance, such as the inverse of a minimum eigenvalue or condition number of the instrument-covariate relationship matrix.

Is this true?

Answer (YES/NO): NO